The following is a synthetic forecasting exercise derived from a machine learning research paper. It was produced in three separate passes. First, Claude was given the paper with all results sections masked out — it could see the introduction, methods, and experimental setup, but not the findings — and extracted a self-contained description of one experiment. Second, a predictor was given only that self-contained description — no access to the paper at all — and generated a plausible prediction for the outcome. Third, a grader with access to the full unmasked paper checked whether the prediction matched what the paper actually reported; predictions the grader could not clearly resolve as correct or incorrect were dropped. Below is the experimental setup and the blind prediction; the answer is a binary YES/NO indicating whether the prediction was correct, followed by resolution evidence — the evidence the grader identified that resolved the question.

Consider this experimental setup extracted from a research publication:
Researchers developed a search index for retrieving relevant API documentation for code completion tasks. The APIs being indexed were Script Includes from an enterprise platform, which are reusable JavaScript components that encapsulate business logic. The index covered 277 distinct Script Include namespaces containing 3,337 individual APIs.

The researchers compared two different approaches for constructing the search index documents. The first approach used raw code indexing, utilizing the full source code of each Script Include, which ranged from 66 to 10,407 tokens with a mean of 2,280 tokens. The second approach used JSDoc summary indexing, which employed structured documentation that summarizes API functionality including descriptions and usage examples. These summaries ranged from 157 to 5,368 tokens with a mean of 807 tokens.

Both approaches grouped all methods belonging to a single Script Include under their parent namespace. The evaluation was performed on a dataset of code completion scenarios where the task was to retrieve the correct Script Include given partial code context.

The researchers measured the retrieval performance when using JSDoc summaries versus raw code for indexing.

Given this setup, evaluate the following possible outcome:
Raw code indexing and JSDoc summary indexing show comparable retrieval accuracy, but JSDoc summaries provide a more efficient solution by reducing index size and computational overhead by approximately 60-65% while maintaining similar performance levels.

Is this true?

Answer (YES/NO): NO